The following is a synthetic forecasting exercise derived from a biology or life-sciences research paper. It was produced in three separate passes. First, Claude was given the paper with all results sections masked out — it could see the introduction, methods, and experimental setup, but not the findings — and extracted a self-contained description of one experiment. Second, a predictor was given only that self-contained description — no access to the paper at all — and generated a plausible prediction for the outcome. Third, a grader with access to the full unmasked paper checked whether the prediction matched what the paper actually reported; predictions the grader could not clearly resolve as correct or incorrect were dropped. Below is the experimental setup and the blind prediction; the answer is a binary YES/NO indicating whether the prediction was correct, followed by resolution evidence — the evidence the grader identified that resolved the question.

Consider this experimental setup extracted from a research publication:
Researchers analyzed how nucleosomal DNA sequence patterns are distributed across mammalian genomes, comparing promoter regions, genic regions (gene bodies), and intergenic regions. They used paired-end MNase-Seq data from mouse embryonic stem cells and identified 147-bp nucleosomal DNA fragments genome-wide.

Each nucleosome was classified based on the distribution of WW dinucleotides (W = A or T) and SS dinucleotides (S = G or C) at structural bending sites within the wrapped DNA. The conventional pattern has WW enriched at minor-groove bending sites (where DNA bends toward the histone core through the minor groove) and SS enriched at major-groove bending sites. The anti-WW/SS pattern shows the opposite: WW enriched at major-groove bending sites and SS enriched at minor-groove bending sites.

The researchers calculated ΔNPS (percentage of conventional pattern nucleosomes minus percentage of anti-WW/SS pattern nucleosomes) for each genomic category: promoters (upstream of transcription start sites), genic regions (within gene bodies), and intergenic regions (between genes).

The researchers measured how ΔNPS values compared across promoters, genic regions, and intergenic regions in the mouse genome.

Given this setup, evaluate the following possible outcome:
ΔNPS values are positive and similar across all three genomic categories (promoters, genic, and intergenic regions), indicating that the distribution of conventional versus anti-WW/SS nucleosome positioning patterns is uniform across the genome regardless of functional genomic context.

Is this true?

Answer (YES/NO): NO